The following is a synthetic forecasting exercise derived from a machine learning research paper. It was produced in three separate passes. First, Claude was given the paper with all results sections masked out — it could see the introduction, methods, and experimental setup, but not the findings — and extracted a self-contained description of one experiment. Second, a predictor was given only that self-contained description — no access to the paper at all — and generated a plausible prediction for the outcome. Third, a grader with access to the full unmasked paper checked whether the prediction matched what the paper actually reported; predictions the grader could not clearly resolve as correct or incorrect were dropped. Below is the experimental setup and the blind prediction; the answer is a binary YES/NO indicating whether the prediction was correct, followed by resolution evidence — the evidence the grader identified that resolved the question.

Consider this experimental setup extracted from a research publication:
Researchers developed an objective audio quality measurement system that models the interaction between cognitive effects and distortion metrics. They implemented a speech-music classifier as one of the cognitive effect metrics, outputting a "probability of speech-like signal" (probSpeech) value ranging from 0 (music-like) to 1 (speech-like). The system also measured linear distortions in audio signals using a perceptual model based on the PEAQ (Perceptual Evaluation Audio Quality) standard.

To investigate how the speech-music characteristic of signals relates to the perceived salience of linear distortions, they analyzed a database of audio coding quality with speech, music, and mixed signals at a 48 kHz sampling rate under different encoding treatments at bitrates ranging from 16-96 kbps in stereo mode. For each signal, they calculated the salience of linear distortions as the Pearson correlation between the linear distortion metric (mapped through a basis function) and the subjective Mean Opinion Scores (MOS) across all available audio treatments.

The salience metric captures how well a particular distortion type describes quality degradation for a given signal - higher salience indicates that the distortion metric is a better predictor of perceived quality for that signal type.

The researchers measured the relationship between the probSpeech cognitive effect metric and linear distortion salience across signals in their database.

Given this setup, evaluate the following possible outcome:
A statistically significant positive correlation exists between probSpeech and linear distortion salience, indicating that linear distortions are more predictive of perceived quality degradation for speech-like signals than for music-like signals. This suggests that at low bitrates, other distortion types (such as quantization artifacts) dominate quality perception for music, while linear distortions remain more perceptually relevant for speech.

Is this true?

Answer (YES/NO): NO